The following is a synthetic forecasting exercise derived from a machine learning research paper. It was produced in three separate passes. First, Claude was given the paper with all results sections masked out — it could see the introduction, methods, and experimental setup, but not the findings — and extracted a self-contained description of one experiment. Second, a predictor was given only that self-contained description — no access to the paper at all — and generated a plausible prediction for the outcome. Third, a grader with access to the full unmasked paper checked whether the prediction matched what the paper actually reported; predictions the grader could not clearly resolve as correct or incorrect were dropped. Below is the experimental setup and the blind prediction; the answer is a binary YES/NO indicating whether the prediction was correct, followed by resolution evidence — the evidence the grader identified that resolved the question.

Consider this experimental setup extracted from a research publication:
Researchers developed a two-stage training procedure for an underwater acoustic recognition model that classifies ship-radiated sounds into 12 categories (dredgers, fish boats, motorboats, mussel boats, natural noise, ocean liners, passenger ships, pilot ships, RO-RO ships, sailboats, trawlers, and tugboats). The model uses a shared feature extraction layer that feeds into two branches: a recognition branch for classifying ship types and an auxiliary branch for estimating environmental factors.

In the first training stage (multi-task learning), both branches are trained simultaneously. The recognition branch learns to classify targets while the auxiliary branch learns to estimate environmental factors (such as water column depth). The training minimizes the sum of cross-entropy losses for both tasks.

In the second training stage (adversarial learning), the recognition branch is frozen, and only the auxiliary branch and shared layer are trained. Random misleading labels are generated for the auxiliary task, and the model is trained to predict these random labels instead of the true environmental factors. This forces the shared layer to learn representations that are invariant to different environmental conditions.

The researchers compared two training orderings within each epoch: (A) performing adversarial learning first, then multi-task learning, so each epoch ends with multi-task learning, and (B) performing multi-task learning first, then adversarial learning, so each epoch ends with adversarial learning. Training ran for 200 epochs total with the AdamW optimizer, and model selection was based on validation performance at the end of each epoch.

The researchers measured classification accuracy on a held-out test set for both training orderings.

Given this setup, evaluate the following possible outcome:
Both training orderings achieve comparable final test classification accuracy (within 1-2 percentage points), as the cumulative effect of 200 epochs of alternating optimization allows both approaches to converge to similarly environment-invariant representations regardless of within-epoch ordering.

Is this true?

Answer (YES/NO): NO